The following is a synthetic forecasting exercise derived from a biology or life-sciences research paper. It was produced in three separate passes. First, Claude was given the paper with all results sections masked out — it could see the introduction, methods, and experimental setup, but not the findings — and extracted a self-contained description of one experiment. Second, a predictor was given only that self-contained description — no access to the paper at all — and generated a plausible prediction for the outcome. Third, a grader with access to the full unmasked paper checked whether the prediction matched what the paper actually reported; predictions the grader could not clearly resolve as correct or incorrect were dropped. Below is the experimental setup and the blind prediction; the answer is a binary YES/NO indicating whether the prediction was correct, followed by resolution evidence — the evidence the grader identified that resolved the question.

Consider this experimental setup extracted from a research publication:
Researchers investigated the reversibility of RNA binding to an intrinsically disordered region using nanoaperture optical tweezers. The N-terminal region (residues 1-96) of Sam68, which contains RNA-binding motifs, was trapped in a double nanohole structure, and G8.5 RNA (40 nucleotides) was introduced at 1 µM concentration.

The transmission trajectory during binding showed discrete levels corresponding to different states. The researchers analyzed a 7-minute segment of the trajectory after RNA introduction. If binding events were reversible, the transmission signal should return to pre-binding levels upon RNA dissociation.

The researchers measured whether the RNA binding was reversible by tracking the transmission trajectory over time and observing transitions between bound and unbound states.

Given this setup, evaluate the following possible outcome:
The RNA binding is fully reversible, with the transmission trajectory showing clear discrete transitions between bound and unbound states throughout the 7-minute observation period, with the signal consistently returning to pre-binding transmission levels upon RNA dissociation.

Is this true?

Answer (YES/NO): YES